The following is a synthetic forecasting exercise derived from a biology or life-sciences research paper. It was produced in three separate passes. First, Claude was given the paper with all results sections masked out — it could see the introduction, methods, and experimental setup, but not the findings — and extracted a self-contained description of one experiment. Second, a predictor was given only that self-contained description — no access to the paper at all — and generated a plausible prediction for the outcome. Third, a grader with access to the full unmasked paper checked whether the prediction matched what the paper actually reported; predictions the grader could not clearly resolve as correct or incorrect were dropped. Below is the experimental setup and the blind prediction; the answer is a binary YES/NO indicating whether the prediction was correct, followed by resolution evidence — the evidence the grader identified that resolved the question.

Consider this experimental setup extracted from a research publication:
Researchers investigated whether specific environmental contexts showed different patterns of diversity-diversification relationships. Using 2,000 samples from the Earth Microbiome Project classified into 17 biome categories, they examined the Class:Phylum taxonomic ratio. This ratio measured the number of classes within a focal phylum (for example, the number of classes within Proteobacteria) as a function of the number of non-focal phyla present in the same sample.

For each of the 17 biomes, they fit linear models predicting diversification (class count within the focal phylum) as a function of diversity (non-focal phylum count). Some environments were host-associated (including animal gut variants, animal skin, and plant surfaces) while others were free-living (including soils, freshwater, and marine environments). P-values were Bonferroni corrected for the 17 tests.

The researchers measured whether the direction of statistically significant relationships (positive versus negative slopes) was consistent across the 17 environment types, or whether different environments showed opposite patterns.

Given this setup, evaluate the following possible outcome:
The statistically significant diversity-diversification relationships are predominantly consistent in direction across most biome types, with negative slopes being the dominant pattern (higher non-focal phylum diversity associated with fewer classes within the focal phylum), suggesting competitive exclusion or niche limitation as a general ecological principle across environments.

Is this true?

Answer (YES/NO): NO